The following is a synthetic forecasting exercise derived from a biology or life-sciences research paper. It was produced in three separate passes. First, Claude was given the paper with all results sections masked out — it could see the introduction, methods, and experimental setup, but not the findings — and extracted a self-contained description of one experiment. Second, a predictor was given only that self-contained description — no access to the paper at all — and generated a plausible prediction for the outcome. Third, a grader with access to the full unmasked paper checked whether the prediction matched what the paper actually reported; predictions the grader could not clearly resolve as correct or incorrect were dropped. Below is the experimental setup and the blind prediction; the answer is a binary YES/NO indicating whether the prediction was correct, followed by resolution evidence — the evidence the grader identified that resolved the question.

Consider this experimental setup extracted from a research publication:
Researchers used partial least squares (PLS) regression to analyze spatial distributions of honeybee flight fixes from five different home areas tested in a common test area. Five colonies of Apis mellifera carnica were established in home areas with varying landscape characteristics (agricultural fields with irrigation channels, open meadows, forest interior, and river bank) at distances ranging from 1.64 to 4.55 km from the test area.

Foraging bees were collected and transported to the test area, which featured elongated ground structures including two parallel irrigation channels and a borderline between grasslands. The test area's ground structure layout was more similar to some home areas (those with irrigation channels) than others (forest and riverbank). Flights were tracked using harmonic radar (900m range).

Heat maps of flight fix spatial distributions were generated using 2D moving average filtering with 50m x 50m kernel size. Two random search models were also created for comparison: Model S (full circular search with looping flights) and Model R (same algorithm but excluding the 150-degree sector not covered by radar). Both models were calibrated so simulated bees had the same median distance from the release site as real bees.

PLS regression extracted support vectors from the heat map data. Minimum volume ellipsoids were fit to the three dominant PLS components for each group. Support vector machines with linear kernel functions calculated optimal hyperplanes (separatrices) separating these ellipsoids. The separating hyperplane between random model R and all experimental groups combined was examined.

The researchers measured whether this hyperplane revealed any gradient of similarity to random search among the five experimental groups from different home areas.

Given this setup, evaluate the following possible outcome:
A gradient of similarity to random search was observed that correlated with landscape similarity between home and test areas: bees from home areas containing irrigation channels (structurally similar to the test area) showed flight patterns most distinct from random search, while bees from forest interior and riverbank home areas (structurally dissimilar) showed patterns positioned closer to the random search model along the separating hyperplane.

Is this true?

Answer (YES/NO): YES